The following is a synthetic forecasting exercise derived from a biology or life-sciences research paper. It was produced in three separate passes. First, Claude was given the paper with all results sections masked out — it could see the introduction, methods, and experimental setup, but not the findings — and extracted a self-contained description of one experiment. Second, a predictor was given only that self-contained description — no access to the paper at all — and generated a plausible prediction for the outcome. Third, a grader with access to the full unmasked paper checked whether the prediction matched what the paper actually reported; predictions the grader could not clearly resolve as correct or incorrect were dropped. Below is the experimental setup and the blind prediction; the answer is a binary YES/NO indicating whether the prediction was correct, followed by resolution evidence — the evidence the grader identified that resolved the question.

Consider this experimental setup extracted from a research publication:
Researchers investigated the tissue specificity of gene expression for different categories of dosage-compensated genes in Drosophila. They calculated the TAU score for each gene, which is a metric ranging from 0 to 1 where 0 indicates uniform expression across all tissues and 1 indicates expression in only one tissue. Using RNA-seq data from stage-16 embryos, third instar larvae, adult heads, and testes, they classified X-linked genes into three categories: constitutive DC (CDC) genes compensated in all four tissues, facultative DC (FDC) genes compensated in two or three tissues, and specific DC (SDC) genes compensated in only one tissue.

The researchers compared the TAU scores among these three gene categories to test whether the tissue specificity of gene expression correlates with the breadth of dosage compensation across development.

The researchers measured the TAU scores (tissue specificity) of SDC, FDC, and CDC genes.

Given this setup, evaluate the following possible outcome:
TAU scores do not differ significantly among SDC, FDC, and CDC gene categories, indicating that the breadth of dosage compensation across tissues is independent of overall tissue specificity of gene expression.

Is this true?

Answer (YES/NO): NO